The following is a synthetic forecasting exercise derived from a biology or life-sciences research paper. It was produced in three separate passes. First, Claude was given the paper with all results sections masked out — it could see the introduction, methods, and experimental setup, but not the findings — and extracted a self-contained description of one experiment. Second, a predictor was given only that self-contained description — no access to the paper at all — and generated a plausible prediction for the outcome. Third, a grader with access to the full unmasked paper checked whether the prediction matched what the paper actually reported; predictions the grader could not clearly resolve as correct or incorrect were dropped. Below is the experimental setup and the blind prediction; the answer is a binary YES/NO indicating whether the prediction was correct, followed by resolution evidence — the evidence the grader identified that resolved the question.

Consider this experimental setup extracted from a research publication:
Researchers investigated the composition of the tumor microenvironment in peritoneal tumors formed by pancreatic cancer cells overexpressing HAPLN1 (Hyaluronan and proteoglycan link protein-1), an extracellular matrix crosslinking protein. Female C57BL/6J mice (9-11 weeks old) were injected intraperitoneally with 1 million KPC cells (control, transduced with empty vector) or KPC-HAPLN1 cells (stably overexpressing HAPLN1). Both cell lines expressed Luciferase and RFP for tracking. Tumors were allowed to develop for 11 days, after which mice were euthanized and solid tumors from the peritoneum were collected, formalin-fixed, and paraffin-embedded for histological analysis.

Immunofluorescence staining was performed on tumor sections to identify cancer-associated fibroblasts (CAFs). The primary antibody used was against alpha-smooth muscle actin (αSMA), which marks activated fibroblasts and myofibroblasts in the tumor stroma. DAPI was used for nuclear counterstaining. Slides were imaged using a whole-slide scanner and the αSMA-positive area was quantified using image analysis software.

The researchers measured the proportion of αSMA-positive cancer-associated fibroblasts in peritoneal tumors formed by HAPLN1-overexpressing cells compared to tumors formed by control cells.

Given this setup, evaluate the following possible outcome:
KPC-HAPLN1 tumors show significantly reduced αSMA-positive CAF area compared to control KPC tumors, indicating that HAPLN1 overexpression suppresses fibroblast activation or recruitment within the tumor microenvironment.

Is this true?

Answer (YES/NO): NO